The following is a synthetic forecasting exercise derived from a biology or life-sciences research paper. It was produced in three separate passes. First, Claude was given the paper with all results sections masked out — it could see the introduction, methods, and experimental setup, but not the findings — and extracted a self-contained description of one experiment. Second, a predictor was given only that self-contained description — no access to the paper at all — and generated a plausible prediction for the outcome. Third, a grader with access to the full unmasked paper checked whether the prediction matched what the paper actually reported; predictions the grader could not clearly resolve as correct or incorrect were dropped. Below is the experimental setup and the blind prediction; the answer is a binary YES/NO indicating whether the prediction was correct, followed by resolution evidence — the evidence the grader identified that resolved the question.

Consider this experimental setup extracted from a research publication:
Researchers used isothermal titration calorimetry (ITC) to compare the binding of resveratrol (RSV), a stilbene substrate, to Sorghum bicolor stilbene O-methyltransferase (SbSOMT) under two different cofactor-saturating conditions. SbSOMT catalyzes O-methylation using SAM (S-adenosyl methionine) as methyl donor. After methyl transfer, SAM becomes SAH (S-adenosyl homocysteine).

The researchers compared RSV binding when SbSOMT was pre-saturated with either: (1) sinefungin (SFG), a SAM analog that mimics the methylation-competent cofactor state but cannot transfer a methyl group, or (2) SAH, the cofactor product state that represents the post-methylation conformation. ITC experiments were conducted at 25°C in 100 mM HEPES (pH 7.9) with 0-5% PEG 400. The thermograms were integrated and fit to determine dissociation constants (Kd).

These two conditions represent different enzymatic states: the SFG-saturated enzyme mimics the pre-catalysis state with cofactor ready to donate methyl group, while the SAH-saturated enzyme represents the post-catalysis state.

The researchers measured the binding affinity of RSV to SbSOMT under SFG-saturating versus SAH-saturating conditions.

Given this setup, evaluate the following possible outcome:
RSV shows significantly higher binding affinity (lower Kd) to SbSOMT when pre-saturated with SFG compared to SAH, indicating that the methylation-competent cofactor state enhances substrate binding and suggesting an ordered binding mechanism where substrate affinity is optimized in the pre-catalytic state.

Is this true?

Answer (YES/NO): NO